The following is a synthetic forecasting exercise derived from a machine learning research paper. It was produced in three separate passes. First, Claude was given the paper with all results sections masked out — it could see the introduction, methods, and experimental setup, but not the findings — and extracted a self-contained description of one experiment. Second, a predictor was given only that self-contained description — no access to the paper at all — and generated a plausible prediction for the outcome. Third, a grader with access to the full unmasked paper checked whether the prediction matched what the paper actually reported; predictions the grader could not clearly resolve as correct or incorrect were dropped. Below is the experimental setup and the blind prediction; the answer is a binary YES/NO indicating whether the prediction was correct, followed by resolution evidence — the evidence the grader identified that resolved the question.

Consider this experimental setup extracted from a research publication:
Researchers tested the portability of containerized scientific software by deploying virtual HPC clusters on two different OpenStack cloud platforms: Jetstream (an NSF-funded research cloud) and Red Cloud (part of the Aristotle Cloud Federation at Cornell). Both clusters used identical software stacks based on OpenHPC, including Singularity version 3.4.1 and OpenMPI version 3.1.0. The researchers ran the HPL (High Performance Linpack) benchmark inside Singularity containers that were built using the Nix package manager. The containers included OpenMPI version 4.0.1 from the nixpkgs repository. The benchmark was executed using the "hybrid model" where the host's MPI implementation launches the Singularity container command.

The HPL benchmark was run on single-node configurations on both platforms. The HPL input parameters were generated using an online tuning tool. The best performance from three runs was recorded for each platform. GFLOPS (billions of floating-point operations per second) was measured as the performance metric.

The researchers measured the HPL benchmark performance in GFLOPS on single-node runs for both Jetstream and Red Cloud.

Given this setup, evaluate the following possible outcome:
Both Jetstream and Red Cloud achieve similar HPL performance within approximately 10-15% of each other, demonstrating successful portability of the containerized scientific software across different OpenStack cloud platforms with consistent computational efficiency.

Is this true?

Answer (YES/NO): NO